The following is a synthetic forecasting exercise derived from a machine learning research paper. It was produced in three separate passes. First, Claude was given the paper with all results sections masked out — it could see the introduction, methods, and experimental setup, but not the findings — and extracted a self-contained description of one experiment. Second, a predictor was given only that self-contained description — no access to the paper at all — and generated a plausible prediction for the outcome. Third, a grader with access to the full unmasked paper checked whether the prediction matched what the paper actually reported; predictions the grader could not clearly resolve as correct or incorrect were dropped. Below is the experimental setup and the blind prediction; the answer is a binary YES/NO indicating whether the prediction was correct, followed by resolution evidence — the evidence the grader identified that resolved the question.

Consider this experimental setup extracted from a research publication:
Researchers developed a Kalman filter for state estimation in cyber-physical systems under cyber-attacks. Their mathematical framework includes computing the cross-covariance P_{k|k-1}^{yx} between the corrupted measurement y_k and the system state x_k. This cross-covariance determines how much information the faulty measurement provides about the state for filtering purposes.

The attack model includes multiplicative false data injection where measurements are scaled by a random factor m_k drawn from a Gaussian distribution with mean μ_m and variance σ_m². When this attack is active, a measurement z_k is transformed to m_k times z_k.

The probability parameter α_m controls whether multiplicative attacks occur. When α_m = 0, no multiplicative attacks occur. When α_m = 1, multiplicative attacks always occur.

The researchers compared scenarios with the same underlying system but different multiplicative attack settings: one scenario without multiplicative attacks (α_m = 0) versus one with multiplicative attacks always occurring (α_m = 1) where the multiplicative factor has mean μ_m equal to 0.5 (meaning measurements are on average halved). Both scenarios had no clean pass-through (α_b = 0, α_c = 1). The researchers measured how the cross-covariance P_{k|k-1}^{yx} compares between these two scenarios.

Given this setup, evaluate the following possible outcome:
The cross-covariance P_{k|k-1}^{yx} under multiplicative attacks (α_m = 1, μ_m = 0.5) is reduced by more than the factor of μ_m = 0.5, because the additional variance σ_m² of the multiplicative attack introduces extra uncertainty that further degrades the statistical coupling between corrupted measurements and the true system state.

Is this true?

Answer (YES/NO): NO